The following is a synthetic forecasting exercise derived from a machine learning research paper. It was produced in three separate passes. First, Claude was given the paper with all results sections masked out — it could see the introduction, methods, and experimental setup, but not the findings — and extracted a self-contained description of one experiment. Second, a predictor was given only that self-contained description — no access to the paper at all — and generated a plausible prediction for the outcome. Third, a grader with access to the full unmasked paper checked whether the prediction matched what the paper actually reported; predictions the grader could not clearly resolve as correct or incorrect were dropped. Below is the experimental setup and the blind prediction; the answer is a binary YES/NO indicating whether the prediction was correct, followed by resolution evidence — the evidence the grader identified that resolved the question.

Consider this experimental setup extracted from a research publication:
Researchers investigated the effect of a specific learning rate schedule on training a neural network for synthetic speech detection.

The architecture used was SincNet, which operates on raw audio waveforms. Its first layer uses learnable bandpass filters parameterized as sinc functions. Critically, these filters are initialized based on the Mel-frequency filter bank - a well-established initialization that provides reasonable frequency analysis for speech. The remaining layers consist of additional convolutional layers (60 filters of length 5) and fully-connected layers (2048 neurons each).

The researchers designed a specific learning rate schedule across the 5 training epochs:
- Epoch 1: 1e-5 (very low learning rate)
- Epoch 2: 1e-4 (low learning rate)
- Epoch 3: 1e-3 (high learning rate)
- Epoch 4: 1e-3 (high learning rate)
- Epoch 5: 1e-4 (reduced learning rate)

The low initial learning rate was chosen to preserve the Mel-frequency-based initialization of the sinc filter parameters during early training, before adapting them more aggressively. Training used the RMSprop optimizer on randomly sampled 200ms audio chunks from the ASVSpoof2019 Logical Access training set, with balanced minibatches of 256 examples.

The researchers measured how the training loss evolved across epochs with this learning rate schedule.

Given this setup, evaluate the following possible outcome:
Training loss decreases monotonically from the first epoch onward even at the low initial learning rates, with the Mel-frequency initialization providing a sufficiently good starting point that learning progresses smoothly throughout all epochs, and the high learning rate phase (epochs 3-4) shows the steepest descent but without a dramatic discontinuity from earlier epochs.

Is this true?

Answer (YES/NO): NO